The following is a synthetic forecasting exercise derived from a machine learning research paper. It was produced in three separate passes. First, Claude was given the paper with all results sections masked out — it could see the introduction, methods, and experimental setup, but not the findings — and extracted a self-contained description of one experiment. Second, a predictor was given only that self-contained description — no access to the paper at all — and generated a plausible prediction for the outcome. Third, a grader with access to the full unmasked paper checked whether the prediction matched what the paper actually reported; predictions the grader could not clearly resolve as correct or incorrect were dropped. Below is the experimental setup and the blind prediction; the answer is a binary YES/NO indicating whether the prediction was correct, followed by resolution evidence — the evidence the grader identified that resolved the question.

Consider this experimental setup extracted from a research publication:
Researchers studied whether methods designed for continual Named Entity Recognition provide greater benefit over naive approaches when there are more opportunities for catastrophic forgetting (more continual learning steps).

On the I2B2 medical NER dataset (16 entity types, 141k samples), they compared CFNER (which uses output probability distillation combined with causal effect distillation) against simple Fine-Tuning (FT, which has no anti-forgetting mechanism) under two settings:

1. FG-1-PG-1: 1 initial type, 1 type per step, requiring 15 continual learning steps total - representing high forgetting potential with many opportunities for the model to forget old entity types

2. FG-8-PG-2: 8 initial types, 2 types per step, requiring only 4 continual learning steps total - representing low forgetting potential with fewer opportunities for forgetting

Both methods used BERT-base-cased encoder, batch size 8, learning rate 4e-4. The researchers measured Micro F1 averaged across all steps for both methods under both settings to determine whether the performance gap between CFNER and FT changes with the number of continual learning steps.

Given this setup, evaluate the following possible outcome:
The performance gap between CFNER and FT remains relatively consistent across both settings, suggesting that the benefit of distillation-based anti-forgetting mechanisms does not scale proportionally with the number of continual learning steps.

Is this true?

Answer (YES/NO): YES